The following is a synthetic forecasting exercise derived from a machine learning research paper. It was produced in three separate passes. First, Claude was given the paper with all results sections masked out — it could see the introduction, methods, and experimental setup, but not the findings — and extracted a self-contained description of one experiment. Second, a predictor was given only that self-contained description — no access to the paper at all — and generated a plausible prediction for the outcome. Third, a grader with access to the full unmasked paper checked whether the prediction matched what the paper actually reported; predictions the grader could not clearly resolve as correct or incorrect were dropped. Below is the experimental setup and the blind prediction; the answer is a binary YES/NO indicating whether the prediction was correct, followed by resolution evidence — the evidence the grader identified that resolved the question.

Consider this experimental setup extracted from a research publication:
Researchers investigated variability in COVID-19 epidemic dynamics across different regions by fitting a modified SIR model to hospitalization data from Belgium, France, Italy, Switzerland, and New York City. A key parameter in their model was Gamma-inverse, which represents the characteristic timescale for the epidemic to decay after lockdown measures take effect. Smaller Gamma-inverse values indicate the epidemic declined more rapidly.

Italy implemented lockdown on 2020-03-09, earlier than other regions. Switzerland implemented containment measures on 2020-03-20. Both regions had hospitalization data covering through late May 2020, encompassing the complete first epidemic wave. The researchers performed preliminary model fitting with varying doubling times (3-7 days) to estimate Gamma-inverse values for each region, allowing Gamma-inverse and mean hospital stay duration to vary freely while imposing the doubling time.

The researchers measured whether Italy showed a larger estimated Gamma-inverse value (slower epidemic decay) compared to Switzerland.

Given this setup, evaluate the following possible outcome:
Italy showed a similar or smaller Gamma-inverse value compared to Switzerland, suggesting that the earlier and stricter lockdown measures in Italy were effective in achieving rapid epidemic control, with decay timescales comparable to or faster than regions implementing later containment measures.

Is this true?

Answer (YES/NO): NO